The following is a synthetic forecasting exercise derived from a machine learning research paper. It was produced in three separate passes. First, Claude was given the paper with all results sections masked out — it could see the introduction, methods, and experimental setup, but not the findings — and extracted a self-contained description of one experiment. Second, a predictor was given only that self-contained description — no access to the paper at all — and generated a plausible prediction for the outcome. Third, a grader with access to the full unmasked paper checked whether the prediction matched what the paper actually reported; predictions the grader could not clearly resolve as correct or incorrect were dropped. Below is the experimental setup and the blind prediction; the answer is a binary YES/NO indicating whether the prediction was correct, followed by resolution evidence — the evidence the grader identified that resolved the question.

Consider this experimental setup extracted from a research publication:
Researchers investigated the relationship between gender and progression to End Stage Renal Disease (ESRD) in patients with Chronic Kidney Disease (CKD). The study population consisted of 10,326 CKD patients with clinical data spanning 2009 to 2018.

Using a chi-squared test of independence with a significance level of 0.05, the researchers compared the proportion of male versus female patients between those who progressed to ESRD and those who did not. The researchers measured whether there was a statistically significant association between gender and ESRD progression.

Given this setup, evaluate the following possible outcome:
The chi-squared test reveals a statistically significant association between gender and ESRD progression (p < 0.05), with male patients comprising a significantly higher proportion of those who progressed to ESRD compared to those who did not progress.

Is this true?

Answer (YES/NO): YES